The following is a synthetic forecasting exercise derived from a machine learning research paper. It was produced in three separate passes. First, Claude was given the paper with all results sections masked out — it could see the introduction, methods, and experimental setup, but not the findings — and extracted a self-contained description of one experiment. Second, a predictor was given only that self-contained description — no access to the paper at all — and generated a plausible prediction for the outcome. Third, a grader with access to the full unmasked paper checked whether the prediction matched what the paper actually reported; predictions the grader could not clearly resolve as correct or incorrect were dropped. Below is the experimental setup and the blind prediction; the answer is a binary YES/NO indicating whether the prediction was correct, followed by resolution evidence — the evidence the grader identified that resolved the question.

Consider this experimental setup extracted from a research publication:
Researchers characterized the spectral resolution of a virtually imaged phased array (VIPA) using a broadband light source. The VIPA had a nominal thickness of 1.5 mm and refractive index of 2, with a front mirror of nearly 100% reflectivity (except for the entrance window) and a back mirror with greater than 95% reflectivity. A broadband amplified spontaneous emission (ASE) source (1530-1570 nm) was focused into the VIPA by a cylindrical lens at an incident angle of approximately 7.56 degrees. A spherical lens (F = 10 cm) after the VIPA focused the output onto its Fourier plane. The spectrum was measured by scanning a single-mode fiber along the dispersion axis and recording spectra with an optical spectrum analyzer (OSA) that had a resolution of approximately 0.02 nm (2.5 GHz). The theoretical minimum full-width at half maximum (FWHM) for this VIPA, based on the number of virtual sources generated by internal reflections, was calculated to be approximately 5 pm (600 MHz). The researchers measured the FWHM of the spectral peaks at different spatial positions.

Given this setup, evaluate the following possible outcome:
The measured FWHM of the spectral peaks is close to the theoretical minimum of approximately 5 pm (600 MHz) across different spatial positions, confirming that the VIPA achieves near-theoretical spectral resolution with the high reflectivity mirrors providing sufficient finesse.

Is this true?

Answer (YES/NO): NO